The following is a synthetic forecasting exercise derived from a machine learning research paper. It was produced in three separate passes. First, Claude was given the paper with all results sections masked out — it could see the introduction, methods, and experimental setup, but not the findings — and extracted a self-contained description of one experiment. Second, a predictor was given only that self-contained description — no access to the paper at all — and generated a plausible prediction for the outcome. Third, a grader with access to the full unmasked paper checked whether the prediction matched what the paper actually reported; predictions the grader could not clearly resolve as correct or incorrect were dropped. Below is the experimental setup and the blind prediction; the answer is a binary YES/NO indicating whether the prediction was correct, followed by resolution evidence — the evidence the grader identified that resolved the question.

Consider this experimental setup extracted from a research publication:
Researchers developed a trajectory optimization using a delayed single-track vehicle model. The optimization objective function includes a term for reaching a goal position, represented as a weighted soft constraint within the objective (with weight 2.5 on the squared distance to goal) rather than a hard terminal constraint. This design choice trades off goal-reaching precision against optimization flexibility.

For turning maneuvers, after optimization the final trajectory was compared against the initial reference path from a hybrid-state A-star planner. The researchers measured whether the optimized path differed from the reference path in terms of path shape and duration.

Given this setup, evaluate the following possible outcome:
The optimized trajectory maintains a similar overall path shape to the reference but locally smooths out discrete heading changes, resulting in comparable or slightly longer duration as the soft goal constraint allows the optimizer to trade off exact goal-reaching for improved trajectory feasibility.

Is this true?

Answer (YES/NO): NO